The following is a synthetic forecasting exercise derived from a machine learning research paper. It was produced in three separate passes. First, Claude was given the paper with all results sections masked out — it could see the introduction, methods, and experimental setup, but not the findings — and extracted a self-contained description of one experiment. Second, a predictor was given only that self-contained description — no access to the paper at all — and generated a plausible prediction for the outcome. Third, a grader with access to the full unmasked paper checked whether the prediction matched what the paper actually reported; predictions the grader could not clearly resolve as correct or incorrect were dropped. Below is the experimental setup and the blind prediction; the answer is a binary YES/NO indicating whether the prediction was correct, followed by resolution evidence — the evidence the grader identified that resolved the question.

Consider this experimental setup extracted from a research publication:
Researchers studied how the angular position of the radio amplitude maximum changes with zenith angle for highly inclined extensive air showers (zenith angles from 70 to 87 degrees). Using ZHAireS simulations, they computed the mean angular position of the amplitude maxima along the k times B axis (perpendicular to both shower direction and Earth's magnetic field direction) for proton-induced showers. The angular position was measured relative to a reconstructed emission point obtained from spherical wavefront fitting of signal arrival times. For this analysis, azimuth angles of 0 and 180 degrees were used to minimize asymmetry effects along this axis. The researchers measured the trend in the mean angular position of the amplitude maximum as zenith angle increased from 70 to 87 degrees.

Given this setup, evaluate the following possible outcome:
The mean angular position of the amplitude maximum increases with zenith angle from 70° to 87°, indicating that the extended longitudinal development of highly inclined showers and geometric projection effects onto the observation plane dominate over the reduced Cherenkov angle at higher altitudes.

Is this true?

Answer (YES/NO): NO